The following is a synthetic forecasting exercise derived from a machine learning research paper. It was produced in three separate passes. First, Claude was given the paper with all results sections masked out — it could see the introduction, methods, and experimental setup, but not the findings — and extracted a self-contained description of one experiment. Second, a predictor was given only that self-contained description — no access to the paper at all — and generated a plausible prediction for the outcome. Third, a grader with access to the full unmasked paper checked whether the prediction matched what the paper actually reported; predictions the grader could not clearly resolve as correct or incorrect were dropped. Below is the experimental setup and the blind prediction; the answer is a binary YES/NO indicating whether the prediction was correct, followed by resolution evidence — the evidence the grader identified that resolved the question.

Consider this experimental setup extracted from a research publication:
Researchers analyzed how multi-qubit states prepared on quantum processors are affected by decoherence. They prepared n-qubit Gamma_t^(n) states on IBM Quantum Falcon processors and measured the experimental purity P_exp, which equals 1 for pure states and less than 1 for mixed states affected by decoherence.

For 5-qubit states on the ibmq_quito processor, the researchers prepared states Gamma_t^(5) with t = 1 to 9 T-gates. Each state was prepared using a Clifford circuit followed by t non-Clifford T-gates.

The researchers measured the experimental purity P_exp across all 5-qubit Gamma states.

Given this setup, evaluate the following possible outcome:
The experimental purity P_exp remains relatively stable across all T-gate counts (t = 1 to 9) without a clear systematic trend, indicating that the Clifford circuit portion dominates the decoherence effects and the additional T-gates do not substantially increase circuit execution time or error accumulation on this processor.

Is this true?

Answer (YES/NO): YES